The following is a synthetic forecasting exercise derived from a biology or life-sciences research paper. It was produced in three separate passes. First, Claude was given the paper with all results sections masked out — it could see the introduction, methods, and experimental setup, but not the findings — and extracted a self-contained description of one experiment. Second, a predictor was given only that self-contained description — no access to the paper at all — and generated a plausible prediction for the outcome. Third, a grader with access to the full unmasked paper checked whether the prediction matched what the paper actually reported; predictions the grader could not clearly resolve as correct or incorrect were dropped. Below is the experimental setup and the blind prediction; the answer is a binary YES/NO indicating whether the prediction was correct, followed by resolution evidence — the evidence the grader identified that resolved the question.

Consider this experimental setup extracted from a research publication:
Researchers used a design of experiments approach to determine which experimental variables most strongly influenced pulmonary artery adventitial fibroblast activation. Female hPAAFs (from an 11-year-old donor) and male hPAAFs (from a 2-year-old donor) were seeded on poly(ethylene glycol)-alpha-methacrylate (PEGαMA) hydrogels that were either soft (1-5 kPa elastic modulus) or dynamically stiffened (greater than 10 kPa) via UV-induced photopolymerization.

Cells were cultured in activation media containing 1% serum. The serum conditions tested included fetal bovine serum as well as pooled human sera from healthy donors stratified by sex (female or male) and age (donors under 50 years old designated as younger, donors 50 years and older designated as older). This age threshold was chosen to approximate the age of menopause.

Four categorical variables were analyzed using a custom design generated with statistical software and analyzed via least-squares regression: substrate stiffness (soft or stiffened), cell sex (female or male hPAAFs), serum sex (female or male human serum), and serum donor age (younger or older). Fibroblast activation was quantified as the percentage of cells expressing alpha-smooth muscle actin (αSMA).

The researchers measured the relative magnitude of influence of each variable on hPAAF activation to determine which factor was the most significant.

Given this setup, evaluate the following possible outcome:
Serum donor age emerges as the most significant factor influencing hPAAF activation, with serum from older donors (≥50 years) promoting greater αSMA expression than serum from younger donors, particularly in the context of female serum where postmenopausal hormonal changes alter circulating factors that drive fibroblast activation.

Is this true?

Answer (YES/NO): NO